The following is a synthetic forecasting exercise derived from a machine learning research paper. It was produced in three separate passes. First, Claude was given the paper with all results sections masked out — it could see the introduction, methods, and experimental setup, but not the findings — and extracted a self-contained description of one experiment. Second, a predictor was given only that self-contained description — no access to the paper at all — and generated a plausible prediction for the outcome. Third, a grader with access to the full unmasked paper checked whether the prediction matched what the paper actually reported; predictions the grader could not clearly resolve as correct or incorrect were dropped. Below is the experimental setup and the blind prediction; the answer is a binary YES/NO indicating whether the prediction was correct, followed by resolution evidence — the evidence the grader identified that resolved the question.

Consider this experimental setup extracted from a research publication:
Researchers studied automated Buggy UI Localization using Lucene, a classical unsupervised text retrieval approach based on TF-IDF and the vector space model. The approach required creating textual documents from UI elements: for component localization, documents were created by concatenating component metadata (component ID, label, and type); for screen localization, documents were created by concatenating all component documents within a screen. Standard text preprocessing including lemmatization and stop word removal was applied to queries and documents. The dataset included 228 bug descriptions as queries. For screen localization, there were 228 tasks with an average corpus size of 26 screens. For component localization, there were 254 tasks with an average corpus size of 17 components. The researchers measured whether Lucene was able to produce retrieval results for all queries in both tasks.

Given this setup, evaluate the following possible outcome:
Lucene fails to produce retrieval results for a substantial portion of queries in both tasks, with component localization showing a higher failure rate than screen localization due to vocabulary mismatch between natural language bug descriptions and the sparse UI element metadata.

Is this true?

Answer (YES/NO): NO